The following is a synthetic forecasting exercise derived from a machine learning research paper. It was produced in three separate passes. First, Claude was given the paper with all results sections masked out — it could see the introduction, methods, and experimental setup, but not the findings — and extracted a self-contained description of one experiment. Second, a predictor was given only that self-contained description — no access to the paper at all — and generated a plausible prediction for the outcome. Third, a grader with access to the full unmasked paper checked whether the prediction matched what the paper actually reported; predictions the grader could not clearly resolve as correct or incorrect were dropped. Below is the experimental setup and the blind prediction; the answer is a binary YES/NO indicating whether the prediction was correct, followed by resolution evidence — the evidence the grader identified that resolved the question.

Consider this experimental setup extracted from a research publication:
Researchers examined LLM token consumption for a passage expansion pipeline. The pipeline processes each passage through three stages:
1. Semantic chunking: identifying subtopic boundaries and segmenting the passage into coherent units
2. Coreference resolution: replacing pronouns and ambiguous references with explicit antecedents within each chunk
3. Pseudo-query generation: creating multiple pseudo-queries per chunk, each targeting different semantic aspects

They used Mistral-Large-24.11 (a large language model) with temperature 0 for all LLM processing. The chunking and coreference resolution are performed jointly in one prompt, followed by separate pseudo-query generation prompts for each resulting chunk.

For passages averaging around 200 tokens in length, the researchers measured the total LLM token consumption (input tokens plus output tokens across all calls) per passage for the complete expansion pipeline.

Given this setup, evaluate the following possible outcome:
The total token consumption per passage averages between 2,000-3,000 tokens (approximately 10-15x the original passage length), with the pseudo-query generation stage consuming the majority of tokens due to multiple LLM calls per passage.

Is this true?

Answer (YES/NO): NO